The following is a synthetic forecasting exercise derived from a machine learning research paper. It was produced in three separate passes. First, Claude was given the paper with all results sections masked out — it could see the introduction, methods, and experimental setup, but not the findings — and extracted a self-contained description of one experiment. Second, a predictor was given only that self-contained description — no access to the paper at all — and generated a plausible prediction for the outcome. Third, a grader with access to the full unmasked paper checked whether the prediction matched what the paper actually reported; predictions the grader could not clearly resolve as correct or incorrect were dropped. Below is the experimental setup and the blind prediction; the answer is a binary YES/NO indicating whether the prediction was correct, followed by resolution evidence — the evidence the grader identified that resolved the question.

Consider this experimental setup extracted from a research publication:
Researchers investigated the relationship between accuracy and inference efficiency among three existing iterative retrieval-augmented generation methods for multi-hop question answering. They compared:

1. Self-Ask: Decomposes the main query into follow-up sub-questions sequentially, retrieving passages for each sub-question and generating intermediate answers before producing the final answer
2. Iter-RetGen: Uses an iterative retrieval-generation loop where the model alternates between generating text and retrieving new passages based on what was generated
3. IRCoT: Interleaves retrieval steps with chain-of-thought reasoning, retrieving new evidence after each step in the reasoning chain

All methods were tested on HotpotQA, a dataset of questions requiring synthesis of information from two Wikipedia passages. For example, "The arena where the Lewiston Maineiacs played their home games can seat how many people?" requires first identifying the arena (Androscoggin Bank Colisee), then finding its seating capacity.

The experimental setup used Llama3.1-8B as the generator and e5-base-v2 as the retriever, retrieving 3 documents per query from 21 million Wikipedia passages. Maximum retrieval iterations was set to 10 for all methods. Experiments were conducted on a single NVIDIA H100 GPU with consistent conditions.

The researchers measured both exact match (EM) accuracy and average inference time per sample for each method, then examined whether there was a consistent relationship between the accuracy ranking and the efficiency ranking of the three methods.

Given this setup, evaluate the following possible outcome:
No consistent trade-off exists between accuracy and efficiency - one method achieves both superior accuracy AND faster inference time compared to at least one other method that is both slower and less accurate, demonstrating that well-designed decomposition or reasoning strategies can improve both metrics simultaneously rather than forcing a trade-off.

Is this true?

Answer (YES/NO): NO